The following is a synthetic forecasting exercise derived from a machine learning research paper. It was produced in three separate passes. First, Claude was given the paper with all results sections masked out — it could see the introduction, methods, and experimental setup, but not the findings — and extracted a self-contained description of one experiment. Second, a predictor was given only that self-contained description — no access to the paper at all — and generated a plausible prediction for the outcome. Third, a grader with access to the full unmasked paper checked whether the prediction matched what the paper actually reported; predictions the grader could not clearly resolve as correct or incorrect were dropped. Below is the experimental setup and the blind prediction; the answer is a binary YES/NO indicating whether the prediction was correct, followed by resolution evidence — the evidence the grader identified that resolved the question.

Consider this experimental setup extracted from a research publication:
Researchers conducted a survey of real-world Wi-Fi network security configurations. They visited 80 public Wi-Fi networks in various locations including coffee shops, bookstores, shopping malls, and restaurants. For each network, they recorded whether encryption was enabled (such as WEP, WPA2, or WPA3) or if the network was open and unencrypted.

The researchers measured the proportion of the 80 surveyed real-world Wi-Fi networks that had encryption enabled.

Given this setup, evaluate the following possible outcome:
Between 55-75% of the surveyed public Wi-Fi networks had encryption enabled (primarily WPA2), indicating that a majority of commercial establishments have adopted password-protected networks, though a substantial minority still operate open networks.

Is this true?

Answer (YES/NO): NO